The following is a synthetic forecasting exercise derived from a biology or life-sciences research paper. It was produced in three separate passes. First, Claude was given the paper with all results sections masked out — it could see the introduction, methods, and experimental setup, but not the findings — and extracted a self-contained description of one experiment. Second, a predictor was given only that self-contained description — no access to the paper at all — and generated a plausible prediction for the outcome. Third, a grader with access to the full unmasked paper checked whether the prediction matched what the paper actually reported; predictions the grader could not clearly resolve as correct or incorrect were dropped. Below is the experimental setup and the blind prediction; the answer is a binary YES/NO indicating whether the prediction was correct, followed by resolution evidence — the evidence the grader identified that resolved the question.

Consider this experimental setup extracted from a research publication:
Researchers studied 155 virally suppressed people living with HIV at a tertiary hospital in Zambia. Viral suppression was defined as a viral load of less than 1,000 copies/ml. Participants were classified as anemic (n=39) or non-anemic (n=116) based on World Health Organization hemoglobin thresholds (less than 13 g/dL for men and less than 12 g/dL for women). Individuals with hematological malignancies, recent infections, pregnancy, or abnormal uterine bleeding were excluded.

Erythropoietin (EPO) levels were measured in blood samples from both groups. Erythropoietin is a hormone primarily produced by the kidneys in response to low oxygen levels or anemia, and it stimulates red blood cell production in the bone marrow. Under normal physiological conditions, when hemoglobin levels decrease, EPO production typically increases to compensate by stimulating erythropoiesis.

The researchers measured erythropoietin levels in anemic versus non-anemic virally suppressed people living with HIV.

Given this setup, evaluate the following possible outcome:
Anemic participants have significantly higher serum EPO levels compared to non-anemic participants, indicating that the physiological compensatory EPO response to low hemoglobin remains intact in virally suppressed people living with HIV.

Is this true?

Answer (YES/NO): YES